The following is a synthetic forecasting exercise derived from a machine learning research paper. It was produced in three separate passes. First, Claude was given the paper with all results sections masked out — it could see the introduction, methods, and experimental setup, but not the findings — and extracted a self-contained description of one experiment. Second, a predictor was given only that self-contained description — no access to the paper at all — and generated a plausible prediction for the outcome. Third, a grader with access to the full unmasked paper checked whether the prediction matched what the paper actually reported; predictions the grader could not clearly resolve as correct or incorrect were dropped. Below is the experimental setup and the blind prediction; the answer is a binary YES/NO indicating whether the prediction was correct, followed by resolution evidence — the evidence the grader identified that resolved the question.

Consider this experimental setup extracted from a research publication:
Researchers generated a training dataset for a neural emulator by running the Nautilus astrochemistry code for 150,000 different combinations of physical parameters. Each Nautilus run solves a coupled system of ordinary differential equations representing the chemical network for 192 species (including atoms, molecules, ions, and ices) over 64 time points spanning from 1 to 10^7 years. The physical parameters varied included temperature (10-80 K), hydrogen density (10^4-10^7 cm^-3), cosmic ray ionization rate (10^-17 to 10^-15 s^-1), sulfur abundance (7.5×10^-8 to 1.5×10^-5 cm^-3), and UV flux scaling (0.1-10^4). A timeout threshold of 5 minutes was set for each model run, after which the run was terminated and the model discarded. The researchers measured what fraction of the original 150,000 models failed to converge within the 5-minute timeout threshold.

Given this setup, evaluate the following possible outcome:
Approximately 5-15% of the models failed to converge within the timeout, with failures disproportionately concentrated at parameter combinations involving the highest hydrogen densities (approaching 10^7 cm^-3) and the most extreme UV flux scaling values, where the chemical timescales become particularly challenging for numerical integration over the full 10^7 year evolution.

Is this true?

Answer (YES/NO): NO